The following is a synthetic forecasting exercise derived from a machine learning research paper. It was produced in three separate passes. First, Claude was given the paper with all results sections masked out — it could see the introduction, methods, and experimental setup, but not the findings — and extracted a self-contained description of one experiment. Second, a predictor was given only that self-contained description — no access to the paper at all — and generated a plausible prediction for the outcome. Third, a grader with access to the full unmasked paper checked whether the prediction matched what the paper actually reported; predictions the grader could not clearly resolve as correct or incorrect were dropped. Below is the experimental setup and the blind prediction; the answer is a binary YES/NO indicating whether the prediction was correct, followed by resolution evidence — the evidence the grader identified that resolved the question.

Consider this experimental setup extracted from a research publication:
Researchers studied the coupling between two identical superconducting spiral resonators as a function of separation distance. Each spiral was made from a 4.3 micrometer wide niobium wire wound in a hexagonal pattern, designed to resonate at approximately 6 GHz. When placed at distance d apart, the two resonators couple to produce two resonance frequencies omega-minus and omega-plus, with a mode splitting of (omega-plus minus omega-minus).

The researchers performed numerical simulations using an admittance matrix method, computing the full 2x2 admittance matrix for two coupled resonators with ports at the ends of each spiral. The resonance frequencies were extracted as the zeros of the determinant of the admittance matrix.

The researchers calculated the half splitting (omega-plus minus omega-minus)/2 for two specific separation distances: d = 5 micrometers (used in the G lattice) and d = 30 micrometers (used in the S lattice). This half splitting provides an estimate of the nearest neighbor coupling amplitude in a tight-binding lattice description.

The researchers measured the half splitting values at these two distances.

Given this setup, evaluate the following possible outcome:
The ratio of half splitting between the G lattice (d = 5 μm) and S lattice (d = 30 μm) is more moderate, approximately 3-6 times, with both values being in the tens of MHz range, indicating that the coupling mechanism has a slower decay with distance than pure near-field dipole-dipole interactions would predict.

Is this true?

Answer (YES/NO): NO